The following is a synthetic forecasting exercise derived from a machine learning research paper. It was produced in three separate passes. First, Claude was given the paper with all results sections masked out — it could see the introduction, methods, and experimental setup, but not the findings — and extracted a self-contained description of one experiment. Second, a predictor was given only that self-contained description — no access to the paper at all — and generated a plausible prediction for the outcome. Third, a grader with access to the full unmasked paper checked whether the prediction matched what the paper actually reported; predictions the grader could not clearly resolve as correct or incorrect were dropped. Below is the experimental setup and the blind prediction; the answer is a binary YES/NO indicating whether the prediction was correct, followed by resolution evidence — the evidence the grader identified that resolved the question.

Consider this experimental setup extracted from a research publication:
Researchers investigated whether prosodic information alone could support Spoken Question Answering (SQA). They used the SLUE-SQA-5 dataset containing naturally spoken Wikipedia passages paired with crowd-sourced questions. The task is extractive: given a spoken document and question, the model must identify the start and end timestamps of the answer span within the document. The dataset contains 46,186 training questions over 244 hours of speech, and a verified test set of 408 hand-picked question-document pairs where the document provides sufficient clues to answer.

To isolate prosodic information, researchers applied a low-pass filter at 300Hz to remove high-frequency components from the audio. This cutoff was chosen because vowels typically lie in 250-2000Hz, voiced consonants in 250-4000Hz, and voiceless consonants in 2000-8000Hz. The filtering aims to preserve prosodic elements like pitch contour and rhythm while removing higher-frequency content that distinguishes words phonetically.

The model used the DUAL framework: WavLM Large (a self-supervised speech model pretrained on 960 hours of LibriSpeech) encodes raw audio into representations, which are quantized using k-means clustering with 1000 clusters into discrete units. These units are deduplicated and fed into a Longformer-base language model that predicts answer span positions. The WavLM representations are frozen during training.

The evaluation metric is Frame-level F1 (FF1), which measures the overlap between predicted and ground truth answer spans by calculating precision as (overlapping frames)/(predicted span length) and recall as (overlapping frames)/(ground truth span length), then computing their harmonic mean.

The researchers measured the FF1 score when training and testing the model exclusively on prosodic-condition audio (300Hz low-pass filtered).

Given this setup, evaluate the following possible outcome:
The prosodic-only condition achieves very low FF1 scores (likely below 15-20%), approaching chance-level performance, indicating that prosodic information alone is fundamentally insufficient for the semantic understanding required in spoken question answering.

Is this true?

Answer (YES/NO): NO